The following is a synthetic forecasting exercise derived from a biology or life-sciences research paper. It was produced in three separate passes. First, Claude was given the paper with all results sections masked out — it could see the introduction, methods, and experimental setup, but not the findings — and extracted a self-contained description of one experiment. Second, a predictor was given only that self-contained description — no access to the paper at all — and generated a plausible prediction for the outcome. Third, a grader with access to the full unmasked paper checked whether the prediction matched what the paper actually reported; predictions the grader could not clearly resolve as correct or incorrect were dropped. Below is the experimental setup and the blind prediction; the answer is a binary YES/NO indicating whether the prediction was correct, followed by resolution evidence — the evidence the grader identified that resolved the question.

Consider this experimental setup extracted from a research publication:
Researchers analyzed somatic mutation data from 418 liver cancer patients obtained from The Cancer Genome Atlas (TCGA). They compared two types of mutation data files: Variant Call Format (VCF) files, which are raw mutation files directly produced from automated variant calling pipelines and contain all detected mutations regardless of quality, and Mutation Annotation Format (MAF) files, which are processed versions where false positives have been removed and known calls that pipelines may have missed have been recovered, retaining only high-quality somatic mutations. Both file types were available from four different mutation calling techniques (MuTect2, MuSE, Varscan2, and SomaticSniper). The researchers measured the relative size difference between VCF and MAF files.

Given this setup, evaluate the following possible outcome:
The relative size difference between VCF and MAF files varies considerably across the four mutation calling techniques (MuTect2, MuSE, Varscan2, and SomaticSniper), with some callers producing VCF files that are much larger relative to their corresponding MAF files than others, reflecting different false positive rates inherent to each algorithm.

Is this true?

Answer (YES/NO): NO